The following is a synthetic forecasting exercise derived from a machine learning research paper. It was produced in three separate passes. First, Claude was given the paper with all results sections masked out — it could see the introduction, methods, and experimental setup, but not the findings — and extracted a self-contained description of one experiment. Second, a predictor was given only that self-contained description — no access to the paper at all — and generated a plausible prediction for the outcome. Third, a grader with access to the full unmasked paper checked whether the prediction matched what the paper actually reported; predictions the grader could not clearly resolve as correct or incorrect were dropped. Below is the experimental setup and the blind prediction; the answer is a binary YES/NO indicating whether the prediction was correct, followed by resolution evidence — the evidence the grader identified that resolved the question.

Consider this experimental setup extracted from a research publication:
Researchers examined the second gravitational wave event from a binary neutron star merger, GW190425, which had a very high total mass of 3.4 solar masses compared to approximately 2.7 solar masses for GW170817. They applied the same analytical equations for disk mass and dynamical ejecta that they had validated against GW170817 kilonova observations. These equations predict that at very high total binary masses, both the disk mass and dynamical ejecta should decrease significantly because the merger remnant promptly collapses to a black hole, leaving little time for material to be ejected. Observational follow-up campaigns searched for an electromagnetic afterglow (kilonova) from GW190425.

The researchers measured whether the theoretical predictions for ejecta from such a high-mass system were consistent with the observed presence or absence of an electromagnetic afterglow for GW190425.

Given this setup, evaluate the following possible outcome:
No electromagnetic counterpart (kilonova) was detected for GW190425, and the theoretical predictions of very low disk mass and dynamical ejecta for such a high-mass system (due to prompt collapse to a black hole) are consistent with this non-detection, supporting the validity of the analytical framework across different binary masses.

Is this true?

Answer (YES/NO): YES